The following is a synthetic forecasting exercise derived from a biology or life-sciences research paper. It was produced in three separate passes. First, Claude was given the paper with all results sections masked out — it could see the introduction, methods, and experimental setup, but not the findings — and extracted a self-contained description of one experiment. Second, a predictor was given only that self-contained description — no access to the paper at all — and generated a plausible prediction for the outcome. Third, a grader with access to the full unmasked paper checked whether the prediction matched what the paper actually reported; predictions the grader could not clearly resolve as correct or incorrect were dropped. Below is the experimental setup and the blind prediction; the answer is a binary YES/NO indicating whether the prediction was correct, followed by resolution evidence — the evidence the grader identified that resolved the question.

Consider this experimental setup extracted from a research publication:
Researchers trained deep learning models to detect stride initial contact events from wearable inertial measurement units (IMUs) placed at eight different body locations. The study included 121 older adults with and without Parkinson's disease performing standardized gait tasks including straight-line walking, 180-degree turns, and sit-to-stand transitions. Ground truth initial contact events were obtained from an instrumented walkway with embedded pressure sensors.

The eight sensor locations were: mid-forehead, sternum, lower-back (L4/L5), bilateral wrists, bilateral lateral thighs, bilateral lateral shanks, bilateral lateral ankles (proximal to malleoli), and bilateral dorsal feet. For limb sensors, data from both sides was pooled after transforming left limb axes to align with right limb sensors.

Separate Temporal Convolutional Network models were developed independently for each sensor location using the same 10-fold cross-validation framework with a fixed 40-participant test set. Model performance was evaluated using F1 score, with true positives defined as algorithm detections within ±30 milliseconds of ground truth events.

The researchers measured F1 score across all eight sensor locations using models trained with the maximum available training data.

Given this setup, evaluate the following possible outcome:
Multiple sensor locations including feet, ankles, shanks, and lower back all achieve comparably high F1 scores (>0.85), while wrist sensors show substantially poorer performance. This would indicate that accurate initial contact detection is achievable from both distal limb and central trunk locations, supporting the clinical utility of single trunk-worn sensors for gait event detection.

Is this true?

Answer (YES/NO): NO